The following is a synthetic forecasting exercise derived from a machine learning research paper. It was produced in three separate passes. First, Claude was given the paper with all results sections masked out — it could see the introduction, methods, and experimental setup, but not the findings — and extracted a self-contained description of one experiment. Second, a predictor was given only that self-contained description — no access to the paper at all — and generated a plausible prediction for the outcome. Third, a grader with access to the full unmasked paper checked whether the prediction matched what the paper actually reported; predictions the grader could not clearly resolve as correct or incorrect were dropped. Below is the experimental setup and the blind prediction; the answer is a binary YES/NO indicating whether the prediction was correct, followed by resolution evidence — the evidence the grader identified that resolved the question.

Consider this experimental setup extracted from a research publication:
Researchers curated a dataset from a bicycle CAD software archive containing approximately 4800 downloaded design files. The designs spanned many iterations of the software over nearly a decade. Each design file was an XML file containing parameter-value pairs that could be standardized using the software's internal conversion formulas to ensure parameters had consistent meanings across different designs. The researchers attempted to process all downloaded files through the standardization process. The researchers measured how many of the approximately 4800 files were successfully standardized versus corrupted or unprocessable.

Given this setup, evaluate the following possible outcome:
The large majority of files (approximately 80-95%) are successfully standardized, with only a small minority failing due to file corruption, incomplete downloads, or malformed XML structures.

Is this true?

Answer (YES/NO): NO